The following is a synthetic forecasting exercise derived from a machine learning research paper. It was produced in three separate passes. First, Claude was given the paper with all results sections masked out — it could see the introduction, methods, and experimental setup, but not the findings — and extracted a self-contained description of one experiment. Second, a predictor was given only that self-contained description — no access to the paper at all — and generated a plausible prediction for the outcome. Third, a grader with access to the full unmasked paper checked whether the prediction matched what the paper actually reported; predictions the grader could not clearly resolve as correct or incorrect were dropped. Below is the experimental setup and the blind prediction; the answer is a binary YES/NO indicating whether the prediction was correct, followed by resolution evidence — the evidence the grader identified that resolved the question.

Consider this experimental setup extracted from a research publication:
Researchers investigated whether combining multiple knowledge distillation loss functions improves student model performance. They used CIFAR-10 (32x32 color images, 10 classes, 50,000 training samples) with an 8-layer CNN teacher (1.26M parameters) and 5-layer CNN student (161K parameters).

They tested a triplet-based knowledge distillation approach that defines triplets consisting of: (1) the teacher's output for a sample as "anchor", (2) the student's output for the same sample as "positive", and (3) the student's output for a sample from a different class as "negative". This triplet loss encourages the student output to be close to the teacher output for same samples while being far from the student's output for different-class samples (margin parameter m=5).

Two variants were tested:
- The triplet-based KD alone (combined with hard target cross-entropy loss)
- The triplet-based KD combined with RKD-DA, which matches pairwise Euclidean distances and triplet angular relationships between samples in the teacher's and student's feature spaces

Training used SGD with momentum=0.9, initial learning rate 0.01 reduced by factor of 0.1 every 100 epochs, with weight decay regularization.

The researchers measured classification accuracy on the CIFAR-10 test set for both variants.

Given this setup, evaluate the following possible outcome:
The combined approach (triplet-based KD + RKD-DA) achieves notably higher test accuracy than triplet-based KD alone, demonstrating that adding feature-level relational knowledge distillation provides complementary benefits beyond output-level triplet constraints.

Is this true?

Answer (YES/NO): NO